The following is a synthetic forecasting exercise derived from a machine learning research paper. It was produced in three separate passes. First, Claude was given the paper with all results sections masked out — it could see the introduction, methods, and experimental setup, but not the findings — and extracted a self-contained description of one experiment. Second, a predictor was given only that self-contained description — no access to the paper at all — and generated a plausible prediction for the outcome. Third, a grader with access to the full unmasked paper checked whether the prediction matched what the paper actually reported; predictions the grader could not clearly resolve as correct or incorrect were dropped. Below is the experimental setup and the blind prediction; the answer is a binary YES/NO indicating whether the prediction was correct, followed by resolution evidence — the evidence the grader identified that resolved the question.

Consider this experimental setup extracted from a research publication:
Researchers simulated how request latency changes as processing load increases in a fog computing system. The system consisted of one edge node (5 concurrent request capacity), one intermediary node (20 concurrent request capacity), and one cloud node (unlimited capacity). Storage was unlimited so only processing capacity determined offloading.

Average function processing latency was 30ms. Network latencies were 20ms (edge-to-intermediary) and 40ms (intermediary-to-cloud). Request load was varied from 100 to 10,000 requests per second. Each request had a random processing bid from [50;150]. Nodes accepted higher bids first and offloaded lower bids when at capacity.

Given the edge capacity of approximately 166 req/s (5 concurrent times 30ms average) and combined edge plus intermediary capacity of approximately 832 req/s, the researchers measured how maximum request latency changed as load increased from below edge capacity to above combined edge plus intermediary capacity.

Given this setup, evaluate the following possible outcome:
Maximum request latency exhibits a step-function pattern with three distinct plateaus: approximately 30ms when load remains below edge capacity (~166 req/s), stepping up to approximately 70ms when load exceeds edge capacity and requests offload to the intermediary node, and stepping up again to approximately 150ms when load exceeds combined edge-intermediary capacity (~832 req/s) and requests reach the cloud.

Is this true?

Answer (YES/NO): NO